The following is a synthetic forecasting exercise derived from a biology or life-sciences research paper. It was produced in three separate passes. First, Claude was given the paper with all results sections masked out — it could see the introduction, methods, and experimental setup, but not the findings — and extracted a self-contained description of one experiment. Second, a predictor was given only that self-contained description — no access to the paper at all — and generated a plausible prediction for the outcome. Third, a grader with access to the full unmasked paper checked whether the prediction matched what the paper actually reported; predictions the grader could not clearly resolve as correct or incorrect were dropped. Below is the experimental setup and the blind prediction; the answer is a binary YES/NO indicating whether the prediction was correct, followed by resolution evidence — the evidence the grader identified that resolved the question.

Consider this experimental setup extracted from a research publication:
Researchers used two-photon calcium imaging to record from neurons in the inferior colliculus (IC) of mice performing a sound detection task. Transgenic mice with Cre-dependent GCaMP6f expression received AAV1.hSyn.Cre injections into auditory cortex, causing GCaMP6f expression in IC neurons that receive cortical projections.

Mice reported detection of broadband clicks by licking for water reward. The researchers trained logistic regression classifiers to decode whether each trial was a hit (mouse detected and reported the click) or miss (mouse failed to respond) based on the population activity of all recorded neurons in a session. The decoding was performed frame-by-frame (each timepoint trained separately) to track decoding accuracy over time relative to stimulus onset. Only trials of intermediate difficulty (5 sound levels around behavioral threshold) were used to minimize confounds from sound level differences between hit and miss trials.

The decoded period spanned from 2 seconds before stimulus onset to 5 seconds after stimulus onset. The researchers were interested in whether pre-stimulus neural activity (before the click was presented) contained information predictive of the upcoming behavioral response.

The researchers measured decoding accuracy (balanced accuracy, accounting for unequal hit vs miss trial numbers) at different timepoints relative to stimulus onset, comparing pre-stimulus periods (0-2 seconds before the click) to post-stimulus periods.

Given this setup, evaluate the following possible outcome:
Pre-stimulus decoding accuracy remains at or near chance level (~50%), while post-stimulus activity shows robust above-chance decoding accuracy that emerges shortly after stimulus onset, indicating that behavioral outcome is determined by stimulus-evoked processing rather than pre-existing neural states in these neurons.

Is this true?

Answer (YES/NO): NO